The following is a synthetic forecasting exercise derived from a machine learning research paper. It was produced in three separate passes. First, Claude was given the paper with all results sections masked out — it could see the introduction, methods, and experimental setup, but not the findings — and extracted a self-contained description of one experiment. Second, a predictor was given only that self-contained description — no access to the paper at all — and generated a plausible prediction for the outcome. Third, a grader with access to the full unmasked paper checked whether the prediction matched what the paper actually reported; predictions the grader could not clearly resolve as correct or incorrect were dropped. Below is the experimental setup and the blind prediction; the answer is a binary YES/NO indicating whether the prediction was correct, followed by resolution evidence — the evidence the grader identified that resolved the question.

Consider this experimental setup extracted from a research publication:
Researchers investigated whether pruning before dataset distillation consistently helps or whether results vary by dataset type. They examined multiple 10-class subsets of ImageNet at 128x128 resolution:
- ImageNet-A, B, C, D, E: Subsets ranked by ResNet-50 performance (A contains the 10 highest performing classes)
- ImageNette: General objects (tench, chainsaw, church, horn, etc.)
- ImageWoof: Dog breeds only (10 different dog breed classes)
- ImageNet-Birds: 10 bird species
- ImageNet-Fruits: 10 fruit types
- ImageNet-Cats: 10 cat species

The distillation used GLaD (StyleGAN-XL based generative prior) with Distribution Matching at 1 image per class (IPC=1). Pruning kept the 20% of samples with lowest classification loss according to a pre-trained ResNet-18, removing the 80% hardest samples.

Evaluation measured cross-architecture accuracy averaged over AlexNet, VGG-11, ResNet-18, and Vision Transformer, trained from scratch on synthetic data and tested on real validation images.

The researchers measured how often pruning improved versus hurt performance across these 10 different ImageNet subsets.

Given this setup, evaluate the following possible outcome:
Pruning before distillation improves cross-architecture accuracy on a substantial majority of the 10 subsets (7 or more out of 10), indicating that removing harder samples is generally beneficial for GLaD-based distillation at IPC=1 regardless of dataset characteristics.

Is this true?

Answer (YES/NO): YES